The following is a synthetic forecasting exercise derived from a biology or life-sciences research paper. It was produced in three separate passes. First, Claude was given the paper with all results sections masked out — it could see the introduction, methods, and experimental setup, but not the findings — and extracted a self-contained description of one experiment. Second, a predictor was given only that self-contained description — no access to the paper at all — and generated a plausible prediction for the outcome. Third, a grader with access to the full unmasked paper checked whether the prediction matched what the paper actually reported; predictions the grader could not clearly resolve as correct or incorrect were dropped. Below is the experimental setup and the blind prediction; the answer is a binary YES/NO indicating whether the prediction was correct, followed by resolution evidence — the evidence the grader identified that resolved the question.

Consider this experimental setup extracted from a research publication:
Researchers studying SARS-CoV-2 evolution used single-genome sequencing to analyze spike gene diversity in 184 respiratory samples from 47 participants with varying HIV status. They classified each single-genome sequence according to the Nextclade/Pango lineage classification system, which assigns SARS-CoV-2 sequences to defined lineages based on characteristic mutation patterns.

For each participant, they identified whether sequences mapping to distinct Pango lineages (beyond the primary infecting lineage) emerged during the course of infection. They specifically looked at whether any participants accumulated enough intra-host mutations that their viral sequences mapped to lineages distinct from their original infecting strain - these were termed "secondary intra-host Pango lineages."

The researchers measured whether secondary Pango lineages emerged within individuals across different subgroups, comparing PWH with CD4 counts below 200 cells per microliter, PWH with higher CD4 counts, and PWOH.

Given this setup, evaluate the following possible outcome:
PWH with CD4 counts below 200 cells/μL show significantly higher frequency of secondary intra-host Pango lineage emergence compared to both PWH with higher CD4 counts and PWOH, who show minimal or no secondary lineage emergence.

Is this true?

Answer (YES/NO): YES